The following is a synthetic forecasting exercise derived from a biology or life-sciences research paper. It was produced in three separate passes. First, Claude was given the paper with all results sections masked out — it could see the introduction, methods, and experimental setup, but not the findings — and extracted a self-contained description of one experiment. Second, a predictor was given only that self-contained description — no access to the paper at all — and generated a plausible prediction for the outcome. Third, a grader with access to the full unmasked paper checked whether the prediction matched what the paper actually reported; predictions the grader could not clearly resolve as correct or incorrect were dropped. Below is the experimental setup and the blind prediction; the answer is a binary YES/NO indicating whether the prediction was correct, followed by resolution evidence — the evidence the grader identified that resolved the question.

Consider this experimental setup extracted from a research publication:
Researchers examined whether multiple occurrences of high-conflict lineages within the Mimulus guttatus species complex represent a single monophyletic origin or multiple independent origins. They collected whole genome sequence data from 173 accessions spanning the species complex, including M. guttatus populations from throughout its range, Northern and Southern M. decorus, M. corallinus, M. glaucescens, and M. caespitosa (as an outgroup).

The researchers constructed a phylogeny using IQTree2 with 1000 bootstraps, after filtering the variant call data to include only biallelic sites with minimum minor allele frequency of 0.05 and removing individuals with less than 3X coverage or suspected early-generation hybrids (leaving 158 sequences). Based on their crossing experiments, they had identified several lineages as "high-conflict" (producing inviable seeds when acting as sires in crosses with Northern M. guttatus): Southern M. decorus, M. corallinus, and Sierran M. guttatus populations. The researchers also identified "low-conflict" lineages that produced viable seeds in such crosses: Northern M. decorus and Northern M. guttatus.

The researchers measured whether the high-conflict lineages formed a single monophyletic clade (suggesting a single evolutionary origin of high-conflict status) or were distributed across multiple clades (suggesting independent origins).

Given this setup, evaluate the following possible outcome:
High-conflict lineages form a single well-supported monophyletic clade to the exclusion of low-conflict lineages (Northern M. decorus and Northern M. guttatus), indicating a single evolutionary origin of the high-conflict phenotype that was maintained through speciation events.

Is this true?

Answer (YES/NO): NO